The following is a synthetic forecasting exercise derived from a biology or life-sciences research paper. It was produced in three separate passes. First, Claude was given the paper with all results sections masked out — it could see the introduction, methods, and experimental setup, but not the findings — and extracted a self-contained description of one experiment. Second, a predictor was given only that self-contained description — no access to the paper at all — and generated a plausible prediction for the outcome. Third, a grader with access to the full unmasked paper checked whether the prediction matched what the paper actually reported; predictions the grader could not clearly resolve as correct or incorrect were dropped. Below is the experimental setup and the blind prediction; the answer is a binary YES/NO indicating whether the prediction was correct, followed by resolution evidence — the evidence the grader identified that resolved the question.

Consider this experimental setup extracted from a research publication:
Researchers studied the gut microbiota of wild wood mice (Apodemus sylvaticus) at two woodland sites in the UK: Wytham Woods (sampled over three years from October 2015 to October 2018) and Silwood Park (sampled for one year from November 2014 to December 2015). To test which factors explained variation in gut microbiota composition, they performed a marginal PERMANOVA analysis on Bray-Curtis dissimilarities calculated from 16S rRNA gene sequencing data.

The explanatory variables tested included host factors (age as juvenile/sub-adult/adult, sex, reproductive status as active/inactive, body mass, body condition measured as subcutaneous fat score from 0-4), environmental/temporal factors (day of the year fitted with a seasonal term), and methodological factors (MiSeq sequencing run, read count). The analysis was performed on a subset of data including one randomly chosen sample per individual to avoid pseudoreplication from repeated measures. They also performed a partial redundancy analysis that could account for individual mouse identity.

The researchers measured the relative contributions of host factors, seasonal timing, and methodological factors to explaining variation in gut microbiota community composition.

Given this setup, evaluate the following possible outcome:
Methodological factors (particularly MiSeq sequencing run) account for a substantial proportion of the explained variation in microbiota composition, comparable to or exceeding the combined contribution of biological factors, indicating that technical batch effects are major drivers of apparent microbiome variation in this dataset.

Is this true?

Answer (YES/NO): NO